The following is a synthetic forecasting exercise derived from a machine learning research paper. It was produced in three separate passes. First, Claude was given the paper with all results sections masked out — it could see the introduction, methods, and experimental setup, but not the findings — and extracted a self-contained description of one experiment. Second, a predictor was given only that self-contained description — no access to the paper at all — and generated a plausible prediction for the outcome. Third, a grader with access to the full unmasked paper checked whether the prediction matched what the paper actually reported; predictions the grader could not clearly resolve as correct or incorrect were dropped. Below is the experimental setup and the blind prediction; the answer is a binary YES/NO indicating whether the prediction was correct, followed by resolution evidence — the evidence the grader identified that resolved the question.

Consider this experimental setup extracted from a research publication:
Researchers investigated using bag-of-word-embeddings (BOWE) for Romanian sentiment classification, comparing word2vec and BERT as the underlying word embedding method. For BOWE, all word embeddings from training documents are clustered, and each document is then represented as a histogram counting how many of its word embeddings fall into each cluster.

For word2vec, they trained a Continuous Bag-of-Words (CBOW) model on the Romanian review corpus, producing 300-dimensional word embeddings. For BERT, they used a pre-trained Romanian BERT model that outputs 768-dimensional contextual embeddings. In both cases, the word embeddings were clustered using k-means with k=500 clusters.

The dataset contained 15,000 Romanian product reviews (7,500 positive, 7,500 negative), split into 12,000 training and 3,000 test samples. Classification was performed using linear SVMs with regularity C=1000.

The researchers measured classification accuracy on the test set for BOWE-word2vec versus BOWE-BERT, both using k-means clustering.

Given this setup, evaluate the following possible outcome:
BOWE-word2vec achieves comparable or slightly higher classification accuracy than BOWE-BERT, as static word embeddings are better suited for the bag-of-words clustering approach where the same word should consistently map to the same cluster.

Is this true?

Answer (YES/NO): NO